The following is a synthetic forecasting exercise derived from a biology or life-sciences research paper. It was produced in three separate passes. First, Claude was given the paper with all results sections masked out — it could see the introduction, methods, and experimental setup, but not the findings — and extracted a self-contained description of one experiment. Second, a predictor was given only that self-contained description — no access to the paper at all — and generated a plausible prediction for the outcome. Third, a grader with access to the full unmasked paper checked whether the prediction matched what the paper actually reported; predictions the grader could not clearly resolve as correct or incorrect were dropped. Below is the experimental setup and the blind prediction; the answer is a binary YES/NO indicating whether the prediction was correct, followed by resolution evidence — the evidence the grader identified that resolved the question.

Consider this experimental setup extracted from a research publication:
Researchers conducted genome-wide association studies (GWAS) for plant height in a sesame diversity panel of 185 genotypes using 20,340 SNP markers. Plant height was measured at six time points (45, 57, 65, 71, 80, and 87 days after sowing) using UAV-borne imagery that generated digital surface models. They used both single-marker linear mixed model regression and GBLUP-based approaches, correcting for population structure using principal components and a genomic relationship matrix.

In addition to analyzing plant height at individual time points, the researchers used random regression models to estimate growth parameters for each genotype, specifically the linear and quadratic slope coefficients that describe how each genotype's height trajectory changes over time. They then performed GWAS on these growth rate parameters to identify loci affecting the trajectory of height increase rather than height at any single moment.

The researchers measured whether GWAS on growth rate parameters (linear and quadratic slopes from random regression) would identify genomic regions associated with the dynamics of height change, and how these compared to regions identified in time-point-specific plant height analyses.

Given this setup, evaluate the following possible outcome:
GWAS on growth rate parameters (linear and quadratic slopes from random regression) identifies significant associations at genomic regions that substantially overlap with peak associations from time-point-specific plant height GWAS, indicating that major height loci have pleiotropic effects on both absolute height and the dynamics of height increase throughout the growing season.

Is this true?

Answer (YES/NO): YES